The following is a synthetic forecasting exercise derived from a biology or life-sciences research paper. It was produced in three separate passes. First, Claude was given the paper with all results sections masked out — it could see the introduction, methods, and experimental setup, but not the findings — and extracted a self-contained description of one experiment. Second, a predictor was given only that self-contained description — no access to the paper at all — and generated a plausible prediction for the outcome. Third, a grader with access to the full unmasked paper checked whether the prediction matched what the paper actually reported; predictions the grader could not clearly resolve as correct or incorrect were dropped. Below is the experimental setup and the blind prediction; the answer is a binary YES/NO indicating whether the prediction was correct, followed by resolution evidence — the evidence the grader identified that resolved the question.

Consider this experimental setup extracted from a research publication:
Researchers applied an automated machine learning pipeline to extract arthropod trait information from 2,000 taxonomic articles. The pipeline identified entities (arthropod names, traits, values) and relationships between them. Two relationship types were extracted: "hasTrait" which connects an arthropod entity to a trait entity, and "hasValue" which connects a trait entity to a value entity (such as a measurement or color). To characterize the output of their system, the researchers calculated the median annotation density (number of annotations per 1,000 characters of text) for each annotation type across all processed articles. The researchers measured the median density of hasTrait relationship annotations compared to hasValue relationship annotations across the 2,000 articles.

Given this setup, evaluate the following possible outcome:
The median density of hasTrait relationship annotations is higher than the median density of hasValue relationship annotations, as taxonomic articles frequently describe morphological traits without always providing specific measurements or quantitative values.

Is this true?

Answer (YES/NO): NO